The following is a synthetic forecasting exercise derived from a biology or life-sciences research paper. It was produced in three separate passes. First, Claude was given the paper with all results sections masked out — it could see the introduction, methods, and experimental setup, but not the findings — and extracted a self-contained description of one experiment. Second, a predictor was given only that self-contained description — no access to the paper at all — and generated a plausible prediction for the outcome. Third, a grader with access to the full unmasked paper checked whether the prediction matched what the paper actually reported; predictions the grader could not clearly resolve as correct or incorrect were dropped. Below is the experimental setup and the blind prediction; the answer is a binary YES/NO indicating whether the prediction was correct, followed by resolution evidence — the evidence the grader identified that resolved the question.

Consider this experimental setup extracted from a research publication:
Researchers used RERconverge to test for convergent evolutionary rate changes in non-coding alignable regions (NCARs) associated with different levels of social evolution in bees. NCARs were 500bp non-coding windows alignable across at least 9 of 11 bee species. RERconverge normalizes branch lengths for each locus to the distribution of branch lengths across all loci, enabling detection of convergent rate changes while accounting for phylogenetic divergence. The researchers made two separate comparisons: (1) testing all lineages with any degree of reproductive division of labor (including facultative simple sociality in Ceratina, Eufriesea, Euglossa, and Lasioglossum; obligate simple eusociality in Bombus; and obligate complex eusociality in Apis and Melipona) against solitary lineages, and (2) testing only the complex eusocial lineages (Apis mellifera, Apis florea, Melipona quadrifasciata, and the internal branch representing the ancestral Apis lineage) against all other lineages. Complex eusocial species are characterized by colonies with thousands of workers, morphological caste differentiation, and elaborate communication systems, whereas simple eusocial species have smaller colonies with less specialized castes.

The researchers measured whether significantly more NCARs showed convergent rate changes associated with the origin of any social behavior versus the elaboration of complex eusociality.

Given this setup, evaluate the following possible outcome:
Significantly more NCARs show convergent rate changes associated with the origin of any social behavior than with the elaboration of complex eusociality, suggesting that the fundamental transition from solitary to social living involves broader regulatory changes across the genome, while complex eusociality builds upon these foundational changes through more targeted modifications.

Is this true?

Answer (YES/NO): NO